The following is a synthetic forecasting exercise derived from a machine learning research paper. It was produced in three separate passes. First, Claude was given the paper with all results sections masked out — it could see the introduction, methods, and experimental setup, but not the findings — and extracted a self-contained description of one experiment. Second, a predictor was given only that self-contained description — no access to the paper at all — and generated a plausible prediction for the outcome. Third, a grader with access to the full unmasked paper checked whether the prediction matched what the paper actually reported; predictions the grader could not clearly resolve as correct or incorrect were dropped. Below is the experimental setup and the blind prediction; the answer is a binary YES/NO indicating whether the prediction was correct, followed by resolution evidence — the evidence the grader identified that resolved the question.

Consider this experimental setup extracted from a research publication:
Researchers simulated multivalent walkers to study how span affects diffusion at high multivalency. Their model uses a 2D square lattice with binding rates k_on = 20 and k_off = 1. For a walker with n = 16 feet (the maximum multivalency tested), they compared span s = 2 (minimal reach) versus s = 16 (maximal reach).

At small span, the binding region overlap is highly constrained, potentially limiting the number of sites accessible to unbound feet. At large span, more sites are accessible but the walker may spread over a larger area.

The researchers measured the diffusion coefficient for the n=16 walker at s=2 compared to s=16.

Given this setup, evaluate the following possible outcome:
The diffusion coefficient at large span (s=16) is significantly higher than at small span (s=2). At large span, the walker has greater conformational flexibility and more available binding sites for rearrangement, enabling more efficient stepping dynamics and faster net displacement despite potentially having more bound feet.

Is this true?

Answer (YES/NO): YES